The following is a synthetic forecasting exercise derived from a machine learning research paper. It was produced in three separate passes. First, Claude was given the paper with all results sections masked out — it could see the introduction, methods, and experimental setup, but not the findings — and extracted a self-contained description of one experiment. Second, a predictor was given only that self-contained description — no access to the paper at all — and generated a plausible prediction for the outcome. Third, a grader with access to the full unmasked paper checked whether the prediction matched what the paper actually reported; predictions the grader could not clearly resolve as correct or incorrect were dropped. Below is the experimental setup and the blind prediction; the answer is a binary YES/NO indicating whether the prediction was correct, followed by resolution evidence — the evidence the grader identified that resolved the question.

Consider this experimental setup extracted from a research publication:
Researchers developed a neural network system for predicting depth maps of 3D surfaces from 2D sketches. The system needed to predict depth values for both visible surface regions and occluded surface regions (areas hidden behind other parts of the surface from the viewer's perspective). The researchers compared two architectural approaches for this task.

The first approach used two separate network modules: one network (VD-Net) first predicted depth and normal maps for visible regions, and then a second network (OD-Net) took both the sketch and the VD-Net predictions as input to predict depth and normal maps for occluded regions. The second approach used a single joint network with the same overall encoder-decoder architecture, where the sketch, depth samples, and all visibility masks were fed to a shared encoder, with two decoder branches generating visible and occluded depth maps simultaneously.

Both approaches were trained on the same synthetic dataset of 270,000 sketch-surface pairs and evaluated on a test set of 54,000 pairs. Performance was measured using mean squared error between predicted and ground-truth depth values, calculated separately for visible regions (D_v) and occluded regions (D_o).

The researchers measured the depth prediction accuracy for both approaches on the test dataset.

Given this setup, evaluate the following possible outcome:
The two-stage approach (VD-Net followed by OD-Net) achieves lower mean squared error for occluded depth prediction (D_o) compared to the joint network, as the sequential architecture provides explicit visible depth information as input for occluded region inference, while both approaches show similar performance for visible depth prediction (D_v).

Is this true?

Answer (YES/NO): NO